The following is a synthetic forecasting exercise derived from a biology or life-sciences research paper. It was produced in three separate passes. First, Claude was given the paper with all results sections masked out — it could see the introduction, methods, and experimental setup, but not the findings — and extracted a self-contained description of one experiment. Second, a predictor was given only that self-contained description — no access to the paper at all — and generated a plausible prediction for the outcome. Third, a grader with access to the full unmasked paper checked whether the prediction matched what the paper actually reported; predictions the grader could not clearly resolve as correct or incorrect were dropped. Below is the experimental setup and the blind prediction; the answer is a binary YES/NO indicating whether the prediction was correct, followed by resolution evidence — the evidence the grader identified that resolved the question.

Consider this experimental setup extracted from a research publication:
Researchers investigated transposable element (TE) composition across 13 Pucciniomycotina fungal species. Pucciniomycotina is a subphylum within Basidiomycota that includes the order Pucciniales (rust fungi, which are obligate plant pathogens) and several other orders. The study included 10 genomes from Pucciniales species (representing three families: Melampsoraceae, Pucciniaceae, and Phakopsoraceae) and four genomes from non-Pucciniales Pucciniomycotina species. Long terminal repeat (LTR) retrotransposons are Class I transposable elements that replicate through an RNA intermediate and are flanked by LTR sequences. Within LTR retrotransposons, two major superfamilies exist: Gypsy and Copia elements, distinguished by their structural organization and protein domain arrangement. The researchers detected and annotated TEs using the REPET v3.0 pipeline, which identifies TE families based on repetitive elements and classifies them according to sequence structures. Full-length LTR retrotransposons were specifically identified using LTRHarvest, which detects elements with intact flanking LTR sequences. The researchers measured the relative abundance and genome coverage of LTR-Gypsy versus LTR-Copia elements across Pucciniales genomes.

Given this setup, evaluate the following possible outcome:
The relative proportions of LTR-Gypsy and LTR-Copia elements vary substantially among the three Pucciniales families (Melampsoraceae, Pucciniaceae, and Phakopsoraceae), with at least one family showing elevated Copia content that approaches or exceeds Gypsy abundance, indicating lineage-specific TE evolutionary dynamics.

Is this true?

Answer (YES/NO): NO